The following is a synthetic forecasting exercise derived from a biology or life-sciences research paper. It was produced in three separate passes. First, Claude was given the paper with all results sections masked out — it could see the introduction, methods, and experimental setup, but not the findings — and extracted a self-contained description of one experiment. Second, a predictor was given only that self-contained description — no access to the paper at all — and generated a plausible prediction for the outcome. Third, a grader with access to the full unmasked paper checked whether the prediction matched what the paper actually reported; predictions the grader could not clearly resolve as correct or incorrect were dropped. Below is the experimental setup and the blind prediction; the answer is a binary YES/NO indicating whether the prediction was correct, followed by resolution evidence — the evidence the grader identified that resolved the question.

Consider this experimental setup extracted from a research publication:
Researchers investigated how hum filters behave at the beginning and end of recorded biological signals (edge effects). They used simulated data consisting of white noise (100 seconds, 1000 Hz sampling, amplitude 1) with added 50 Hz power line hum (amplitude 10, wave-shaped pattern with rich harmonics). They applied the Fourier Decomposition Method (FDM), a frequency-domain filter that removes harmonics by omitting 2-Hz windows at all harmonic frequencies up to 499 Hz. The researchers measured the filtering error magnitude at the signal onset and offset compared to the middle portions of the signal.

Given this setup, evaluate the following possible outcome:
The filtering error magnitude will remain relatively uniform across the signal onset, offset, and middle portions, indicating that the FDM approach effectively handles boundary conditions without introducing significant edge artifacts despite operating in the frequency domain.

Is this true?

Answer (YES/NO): NO